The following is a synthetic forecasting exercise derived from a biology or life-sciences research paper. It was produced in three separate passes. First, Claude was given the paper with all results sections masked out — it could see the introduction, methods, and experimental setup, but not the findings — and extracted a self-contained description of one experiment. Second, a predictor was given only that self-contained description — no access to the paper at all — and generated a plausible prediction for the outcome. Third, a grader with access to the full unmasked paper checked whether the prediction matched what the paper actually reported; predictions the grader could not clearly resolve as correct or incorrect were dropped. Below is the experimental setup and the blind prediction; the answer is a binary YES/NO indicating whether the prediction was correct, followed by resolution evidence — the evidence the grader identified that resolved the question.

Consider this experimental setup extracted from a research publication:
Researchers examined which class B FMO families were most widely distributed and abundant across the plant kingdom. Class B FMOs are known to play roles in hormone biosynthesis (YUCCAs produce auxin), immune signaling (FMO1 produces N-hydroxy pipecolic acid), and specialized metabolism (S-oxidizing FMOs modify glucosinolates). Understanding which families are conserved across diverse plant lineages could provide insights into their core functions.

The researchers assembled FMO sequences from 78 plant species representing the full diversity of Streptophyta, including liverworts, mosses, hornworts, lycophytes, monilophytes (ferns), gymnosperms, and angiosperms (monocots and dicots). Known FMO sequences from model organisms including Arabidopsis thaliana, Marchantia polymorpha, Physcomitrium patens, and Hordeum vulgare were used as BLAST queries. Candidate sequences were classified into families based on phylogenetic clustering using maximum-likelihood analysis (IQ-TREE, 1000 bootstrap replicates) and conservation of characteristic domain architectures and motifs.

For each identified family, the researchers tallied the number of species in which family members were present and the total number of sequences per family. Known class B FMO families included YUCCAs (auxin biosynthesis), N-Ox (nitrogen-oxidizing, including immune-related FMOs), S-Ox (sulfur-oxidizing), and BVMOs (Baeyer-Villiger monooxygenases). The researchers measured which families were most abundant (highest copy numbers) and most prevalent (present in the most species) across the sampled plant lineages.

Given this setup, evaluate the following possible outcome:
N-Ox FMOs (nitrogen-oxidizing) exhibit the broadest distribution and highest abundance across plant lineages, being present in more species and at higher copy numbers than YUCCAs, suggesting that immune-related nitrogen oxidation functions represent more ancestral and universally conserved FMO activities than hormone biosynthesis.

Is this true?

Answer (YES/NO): NO